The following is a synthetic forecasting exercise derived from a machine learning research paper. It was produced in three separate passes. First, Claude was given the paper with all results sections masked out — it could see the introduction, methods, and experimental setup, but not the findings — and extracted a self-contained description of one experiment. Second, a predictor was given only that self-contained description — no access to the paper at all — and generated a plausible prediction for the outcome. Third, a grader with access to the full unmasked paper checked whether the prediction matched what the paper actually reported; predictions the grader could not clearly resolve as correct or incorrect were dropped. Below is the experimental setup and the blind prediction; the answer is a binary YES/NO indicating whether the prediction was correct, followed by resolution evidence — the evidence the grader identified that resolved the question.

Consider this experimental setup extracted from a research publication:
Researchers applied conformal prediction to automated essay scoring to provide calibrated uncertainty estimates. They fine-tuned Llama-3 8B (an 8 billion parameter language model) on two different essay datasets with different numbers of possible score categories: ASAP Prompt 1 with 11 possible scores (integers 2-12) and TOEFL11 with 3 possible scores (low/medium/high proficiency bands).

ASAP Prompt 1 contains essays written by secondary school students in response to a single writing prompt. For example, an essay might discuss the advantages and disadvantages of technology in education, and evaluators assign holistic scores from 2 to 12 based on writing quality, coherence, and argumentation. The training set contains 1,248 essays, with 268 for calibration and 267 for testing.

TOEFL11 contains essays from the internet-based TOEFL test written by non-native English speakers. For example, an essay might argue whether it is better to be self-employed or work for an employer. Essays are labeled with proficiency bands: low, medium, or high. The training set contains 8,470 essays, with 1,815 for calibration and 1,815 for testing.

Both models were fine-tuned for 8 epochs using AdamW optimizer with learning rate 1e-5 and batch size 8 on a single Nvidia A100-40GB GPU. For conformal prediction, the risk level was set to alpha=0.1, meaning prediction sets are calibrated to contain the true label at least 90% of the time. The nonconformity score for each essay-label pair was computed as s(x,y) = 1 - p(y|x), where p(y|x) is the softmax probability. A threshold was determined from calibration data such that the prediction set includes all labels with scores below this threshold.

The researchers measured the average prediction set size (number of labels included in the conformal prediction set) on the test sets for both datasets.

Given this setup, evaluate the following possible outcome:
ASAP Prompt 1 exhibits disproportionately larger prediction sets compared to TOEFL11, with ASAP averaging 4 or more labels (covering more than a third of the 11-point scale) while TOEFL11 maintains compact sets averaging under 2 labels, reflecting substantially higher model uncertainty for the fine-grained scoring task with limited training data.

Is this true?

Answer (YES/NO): NO